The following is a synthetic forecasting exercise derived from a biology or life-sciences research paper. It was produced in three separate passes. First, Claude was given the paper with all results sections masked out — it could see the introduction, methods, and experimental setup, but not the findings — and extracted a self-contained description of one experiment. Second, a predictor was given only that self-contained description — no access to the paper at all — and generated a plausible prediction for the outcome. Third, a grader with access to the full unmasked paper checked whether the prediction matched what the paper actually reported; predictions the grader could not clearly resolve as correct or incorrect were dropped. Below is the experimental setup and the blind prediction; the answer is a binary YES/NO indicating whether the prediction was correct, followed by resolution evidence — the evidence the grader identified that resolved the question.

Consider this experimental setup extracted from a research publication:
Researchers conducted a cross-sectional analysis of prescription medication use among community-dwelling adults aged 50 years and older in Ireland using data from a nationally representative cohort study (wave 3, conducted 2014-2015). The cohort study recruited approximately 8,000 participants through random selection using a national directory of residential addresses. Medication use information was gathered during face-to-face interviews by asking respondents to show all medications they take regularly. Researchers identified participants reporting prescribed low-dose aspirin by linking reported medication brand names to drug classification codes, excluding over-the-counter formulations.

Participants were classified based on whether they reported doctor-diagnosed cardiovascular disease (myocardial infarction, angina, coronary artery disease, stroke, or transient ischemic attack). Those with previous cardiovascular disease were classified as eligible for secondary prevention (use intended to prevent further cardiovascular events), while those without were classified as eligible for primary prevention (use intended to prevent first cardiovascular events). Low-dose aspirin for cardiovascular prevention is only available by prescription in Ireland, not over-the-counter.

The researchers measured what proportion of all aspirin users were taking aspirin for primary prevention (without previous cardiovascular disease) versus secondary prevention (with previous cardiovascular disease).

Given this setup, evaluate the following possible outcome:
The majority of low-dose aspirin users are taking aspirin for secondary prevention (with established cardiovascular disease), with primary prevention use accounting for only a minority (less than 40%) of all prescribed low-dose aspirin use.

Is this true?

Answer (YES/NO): NO